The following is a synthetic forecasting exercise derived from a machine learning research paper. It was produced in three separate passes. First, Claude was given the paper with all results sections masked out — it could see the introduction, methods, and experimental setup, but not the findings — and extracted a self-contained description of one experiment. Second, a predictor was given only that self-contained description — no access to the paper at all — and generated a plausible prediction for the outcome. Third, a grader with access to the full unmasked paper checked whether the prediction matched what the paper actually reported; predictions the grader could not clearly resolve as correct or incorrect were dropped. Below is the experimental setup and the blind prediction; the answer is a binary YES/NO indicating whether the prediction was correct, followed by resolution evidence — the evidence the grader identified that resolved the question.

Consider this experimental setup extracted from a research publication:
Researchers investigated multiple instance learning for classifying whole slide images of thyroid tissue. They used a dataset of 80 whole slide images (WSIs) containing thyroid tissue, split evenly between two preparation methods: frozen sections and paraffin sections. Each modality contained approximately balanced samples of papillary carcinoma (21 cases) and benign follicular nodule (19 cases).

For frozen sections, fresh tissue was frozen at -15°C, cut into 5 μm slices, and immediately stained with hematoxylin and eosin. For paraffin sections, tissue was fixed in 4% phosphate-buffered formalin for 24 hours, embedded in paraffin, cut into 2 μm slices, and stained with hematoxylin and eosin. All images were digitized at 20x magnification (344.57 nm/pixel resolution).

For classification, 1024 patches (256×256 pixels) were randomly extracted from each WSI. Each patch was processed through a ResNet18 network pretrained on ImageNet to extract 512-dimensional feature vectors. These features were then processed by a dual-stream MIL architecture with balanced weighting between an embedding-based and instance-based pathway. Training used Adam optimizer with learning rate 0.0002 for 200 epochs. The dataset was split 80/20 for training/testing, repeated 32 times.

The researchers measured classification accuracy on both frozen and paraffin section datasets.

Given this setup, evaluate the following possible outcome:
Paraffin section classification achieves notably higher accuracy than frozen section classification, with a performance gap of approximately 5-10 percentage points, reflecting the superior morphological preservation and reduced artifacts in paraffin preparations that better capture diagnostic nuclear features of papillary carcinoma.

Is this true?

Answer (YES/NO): NO